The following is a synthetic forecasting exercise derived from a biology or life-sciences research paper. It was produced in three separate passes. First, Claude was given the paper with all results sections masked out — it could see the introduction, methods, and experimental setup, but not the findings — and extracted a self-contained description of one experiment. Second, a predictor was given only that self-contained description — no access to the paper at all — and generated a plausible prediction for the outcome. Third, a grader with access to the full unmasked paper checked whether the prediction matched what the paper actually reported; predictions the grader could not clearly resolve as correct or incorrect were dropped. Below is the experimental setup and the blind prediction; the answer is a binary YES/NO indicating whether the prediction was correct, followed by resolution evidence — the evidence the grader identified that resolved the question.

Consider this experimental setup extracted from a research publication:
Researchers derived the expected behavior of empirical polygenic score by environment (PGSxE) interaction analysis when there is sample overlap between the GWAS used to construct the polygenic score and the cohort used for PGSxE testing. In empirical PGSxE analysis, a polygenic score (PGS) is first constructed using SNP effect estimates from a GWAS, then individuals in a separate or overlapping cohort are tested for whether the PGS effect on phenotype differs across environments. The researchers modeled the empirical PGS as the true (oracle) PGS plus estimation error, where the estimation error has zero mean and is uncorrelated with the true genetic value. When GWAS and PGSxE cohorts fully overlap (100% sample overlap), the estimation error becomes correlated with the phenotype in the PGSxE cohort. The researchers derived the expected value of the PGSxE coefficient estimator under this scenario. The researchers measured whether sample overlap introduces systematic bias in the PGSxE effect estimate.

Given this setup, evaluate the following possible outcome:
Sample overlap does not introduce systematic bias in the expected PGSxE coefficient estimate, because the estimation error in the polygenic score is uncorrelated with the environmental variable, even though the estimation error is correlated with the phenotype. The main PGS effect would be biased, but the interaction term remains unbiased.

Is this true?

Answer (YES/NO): NO